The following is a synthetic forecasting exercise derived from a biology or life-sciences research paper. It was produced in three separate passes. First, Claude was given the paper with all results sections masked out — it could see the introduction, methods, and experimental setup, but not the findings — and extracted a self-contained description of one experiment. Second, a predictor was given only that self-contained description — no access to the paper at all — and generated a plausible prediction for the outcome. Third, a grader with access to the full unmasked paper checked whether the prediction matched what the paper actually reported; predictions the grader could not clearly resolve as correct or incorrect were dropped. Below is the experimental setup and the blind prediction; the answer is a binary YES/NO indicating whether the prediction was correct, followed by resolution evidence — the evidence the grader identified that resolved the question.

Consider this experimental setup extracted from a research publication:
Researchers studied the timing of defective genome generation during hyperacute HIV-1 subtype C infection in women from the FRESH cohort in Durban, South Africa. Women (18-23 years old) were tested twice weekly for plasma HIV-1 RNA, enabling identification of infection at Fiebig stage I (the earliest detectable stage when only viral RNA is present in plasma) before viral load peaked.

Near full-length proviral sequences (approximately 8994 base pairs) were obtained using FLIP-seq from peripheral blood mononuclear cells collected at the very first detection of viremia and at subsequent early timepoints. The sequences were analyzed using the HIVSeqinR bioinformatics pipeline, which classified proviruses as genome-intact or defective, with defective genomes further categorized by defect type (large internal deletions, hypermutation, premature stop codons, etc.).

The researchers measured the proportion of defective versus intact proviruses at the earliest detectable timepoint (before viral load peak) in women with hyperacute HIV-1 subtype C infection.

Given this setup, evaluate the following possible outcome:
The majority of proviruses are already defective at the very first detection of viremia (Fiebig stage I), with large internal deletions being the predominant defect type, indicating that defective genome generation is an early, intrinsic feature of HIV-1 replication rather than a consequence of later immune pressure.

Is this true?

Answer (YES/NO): NO